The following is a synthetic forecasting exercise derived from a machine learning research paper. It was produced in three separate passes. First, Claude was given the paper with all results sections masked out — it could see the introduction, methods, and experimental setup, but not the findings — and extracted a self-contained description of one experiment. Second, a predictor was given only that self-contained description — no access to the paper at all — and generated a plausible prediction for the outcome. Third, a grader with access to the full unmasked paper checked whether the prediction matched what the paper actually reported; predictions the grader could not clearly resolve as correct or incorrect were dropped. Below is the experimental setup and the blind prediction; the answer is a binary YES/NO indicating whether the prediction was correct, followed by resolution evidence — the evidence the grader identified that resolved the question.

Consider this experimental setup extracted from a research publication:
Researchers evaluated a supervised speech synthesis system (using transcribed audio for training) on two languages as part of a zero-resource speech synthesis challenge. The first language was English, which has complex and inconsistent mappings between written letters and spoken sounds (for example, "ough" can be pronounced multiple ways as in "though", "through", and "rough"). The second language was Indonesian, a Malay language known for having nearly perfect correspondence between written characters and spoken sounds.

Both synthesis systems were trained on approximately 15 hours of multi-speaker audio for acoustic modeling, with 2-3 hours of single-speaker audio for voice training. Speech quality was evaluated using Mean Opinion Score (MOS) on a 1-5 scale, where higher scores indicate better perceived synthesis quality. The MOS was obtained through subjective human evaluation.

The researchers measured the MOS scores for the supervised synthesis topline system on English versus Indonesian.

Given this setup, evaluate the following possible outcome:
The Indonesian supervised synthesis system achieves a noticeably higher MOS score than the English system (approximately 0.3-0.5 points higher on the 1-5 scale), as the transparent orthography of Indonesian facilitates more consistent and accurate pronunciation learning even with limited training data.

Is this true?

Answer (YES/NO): NO